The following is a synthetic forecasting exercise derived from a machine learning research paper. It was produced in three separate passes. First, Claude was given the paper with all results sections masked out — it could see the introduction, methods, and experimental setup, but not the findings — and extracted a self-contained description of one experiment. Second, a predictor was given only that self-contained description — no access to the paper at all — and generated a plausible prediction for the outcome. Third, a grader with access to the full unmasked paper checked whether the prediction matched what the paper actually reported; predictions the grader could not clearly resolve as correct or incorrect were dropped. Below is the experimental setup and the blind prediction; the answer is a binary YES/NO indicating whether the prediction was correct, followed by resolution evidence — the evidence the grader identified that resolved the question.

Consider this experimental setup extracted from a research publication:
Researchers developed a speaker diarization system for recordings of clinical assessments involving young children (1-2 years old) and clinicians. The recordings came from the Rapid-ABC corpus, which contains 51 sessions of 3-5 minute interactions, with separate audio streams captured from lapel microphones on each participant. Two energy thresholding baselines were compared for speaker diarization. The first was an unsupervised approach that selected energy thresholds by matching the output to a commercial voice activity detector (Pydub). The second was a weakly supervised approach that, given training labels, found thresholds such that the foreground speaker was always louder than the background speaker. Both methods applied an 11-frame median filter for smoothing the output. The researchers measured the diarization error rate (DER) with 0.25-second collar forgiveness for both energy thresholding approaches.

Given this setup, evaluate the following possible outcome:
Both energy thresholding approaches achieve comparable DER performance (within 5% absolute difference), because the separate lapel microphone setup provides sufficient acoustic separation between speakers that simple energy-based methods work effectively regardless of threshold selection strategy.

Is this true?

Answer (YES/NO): NO